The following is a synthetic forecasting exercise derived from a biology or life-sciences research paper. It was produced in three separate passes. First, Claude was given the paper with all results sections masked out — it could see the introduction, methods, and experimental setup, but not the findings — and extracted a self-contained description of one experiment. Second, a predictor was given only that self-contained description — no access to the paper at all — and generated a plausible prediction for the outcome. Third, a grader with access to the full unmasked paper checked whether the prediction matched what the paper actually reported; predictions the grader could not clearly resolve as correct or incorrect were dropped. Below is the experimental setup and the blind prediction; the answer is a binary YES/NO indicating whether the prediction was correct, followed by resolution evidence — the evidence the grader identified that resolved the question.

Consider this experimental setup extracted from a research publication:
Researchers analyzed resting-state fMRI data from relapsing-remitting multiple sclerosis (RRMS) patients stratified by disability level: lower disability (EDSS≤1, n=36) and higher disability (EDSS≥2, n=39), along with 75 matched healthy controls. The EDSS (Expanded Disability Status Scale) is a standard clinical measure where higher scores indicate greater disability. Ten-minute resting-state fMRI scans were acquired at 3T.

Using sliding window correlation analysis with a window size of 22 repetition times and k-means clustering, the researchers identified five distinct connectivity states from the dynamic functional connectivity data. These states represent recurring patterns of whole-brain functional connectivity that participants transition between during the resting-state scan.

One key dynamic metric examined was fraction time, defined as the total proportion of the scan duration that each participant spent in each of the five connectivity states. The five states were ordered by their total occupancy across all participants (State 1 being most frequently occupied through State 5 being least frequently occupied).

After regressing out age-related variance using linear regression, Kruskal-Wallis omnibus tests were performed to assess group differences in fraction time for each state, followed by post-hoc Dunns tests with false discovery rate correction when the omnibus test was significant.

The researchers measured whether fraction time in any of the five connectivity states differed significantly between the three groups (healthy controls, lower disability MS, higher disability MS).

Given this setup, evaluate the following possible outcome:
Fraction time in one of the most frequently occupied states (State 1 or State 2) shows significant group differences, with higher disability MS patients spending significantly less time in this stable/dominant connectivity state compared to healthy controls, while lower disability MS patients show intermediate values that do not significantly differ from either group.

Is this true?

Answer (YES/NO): NO